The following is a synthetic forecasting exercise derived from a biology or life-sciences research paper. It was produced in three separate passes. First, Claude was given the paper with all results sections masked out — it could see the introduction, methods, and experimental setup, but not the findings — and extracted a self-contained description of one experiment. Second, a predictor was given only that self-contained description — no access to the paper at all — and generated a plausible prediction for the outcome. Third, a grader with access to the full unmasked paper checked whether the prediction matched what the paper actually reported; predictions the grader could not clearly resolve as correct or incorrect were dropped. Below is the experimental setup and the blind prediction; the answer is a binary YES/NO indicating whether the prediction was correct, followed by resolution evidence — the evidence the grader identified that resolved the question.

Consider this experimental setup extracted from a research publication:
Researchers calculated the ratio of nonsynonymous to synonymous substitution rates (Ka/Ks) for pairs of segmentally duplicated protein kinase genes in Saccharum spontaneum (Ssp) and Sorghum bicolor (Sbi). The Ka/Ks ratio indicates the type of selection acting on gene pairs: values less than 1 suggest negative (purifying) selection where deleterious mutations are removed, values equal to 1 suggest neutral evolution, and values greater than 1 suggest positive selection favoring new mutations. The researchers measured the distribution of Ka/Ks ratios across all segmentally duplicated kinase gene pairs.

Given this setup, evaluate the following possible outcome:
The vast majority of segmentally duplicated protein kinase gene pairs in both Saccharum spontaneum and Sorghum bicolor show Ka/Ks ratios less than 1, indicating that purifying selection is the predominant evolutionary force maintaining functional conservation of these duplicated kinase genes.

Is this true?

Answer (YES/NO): YES